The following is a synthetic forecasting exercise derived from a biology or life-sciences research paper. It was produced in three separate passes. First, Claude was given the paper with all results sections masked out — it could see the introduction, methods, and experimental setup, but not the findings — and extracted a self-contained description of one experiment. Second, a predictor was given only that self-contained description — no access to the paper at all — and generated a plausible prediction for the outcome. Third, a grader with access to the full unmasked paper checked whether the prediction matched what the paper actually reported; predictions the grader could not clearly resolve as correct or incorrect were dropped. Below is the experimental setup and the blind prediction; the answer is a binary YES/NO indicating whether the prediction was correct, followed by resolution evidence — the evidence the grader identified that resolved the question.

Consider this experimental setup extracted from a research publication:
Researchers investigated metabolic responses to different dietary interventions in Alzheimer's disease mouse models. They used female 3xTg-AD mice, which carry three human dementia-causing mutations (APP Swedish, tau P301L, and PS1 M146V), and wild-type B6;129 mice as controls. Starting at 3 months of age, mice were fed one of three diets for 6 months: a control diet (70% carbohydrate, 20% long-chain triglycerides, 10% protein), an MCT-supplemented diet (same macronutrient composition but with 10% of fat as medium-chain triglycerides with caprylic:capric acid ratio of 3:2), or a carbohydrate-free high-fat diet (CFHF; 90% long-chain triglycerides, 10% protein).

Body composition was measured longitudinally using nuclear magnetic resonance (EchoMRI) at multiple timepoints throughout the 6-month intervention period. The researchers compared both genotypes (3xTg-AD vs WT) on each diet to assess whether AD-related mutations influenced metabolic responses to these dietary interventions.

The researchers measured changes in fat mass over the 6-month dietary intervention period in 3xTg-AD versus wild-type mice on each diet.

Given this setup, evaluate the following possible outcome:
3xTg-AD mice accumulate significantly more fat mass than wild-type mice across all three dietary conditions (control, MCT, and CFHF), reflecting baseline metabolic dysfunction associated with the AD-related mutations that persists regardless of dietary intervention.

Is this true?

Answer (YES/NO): NO